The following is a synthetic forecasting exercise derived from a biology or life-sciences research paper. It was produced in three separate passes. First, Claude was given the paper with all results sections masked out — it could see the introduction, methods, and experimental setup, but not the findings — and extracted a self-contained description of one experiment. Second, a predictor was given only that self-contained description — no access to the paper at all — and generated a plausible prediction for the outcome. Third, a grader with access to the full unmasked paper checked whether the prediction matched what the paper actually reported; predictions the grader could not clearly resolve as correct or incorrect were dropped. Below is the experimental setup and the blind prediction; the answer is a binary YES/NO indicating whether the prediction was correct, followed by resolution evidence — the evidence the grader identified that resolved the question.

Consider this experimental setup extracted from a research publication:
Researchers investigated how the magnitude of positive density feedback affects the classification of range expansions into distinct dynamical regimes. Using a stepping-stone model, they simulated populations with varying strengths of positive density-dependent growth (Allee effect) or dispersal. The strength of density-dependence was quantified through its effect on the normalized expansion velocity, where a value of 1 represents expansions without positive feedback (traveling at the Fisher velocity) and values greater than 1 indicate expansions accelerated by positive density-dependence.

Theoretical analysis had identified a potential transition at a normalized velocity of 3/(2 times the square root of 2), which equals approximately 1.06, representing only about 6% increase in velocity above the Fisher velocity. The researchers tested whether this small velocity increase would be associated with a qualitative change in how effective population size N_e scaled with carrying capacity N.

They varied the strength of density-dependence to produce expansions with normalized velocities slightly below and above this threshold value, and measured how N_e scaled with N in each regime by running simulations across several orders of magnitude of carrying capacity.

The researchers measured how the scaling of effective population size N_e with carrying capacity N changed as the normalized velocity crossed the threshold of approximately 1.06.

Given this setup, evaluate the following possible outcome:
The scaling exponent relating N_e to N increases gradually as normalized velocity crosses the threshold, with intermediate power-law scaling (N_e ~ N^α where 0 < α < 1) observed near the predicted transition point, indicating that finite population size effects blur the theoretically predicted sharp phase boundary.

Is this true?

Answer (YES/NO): NO